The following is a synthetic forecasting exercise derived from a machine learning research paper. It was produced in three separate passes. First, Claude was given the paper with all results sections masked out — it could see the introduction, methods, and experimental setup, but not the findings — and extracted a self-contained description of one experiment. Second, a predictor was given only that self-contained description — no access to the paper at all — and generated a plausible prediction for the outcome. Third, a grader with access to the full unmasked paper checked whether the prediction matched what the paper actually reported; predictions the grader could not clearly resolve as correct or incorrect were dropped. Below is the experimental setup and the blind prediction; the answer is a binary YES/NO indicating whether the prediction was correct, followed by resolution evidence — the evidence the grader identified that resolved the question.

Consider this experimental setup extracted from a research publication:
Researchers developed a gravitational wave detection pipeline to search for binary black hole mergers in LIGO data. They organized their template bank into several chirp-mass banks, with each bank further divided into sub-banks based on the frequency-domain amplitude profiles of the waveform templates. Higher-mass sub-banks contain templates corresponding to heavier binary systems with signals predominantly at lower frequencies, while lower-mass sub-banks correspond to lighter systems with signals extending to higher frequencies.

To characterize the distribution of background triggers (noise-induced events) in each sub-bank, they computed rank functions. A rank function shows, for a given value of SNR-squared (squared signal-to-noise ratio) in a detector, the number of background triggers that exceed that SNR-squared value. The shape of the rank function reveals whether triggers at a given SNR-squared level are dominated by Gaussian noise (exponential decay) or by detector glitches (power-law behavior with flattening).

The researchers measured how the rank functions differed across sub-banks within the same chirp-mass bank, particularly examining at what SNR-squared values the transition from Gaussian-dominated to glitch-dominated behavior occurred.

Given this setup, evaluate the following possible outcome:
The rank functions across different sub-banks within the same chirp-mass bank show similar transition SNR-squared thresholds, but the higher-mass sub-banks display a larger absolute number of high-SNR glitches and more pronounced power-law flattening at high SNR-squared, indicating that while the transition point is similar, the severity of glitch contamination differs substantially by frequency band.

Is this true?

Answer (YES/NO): NO